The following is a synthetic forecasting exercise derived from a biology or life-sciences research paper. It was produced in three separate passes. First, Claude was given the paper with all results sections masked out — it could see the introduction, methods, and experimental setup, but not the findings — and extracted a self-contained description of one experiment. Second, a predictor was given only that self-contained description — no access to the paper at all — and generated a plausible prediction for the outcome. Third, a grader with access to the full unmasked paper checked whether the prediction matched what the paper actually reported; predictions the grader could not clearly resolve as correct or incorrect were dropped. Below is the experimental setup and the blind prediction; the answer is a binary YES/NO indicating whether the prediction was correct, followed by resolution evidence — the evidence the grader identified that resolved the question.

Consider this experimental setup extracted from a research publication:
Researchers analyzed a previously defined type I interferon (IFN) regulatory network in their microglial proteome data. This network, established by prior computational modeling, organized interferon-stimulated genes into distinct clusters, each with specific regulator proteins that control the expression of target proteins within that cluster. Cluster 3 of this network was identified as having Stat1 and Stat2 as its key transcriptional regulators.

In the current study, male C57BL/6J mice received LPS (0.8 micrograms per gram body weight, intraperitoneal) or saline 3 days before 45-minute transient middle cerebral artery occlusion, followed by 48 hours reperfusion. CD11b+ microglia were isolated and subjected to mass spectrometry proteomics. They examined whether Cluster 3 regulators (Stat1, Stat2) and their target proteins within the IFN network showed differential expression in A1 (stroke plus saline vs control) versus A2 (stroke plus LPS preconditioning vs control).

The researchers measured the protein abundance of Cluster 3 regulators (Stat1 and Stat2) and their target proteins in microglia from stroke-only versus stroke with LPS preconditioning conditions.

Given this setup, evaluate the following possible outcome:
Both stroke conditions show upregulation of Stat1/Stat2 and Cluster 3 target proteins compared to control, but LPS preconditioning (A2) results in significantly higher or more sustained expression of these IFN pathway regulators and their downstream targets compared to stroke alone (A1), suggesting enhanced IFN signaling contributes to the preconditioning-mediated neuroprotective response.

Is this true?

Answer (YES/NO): YES